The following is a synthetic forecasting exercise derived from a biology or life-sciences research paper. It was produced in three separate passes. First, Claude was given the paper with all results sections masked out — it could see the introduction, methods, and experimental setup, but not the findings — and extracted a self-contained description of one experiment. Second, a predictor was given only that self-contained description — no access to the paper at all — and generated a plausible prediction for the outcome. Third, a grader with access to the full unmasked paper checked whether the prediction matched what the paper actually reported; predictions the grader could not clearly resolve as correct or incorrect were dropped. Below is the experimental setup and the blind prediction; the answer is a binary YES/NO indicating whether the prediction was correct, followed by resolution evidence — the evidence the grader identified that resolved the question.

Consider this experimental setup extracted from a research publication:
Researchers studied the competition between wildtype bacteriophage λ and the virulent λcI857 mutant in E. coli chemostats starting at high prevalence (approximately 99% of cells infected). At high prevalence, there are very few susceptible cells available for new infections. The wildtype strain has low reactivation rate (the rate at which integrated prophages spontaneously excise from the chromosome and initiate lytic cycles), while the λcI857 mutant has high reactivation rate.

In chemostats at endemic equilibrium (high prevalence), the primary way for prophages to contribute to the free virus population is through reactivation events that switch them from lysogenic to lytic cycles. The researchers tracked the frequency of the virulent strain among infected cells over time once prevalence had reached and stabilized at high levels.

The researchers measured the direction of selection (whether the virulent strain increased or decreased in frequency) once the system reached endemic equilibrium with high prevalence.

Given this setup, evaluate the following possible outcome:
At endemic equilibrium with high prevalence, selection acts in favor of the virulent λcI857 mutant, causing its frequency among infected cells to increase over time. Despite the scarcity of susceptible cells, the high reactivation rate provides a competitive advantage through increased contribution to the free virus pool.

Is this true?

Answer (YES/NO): NO